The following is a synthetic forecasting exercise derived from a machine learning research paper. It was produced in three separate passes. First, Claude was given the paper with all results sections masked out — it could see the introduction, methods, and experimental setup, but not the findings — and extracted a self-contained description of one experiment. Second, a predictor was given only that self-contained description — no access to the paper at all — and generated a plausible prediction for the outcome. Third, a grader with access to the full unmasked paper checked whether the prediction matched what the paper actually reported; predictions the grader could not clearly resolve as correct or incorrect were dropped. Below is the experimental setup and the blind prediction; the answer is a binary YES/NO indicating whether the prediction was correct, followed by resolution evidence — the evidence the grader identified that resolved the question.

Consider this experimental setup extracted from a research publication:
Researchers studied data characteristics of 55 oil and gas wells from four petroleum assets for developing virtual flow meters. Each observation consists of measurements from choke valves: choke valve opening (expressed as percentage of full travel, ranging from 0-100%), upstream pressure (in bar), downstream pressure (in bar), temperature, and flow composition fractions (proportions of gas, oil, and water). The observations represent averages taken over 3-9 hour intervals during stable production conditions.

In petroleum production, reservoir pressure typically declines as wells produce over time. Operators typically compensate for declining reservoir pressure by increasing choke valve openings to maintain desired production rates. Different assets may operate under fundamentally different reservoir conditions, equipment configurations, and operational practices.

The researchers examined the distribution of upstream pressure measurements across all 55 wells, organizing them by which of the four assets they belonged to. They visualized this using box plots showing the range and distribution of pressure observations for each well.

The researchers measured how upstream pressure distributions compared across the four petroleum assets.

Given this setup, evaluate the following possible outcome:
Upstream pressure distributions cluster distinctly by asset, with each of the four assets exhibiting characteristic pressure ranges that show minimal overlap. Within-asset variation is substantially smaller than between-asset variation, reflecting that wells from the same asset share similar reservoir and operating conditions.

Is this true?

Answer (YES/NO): NO